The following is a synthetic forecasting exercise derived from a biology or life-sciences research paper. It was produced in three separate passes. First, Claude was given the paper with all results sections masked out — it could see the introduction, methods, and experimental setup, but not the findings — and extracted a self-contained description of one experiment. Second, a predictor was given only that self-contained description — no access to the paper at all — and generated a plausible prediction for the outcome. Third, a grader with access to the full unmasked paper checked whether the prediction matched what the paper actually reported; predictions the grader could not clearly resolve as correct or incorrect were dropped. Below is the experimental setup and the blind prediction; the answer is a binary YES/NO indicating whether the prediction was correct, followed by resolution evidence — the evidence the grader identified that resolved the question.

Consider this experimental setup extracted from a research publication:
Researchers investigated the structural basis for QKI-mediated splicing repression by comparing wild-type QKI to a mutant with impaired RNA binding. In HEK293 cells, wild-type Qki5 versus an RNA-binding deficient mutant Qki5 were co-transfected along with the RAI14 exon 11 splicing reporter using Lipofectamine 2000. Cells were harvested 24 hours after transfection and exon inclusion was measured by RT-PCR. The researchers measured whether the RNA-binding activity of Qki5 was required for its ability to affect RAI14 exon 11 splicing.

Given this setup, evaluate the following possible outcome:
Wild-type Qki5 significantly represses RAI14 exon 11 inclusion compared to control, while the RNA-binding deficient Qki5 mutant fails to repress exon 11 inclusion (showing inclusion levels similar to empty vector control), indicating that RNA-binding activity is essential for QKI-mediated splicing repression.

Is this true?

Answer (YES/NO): YES